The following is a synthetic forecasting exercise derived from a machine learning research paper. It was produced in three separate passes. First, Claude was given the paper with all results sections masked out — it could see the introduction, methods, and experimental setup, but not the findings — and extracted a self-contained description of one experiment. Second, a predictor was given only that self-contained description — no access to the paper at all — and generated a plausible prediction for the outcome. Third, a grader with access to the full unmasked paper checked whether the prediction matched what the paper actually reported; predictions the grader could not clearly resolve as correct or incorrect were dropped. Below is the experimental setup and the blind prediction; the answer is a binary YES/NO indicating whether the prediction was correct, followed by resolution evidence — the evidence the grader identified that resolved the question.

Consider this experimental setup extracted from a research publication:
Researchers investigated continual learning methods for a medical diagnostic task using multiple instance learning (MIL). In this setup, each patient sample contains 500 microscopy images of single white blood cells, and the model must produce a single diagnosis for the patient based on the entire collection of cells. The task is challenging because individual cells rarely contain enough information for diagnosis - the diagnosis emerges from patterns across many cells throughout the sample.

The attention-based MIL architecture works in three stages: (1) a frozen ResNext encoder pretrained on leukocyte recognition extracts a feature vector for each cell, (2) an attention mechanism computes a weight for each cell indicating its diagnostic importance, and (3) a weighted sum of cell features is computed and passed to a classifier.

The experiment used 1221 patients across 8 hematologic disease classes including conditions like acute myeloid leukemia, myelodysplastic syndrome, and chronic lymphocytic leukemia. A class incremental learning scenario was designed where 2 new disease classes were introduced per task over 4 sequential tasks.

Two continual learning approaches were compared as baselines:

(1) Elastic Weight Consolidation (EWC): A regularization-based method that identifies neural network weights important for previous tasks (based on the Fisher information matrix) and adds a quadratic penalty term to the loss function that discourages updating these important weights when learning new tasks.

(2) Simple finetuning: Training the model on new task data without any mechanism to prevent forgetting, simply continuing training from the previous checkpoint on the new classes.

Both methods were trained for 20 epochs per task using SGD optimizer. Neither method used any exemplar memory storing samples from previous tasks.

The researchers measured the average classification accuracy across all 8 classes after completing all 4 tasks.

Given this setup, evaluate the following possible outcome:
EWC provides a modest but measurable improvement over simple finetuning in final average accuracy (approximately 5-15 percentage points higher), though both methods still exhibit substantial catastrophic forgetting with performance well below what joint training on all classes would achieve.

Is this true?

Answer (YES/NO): NO